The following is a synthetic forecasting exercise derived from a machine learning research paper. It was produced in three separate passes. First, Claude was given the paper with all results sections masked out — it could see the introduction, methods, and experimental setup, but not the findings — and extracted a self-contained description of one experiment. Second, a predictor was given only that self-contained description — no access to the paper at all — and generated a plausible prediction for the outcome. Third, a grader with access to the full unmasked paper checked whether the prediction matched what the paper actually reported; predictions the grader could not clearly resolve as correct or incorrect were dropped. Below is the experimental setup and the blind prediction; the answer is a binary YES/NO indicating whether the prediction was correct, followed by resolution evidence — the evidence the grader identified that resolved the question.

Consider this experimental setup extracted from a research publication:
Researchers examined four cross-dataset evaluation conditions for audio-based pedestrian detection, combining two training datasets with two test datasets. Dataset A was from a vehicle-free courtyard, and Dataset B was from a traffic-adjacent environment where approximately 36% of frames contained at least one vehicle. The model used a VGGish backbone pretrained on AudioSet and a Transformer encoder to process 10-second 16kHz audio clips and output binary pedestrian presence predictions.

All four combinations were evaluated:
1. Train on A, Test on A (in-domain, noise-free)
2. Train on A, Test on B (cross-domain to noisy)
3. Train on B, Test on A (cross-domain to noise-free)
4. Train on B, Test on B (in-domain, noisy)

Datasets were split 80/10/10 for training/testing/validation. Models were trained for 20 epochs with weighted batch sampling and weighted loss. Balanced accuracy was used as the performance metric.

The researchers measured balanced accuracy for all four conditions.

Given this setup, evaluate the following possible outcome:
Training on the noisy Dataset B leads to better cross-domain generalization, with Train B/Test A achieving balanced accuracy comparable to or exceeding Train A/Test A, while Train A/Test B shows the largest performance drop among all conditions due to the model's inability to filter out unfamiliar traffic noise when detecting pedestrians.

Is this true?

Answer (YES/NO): NO